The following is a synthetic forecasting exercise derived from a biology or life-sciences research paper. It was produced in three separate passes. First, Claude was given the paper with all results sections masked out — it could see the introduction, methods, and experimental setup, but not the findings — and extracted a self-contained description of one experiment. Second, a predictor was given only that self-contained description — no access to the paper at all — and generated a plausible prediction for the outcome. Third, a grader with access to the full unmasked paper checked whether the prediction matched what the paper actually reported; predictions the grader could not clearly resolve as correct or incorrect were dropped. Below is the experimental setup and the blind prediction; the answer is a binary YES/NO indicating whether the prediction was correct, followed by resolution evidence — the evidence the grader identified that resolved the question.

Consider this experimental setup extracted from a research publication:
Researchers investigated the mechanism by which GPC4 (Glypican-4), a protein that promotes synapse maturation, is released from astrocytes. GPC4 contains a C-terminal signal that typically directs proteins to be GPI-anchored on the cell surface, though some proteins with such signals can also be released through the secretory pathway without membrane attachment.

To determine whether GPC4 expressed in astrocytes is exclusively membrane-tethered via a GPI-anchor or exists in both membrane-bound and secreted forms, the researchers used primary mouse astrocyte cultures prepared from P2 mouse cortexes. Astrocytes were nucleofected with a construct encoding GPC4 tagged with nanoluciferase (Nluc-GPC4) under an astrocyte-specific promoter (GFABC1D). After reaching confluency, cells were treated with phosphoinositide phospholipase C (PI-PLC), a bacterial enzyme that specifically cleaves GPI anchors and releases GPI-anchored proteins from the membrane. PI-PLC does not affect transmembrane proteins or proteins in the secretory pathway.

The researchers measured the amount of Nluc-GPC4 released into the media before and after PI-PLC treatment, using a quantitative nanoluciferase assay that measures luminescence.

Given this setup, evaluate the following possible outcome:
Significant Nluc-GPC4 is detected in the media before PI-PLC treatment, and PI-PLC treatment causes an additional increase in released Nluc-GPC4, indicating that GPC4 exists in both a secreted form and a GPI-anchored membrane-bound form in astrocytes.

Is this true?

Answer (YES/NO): NO